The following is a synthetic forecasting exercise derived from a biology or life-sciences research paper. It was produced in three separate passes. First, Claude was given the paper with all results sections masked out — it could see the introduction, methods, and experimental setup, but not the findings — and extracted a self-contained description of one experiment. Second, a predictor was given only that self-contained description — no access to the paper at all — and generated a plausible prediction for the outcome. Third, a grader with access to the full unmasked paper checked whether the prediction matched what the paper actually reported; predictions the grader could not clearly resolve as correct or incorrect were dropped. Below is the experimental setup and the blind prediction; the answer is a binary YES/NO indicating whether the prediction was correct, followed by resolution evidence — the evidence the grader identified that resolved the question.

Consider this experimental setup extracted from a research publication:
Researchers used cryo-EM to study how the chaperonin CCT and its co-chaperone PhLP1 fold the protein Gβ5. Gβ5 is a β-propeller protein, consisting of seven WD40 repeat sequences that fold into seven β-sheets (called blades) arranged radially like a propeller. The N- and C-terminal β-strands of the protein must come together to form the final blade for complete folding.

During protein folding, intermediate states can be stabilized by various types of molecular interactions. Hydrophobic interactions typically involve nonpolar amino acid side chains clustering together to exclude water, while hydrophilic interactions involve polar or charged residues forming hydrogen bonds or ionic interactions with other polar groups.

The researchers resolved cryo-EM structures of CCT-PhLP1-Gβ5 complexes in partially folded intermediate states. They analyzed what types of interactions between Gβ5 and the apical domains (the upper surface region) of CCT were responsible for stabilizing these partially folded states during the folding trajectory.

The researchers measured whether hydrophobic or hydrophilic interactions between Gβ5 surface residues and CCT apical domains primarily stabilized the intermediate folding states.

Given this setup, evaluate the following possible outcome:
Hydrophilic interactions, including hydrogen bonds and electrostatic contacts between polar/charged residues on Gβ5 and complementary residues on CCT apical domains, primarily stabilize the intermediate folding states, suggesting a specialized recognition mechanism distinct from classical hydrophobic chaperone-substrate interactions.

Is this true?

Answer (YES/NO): YES